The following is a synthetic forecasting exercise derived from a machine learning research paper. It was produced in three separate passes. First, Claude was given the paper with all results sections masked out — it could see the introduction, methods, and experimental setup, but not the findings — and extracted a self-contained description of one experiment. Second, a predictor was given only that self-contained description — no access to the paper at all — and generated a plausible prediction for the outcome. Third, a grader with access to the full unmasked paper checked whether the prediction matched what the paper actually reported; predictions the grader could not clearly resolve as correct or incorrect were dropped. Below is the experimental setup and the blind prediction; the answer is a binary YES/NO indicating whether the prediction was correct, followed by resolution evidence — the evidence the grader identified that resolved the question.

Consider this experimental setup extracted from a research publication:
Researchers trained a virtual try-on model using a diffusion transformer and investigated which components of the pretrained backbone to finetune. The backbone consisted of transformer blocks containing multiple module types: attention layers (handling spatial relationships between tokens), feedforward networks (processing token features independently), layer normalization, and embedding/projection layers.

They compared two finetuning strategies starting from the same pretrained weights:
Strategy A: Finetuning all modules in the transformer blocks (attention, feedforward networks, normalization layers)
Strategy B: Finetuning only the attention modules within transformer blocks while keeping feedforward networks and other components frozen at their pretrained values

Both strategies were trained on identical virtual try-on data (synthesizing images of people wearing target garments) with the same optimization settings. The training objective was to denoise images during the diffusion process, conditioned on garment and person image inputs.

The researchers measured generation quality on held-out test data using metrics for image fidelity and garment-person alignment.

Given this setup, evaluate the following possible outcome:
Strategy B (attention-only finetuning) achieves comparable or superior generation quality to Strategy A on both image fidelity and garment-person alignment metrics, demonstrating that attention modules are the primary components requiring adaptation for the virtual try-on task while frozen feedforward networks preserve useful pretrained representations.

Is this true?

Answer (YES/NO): YES